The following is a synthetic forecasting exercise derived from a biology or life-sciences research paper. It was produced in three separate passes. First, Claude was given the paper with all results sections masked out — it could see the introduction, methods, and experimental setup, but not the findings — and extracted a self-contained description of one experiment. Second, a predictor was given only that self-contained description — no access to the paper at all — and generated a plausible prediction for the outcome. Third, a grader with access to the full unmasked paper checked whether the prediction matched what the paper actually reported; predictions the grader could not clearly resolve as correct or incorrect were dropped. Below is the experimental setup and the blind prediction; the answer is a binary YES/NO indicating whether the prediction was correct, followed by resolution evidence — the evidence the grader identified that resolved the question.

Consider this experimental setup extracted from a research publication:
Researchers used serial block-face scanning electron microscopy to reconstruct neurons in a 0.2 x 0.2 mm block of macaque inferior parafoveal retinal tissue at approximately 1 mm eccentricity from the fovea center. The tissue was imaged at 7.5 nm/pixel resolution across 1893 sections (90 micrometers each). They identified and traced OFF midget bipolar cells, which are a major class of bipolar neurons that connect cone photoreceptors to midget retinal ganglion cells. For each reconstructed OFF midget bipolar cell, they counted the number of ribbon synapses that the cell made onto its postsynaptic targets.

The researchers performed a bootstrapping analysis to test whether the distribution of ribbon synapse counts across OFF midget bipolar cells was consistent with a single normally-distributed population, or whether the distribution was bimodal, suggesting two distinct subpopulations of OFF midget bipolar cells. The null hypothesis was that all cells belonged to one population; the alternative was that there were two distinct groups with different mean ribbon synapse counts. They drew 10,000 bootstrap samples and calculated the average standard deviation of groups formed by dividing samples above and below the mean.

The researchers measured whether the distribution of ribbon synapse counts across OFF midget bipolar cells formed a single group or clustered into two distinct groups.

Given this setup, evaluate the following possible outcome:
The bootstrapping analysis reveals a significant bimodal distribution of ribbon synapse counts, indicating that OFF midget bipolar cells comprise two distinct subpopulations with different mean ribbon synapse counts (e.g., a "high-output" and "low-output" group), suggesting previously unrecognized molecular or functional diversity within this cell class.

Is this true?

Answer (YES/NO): NO